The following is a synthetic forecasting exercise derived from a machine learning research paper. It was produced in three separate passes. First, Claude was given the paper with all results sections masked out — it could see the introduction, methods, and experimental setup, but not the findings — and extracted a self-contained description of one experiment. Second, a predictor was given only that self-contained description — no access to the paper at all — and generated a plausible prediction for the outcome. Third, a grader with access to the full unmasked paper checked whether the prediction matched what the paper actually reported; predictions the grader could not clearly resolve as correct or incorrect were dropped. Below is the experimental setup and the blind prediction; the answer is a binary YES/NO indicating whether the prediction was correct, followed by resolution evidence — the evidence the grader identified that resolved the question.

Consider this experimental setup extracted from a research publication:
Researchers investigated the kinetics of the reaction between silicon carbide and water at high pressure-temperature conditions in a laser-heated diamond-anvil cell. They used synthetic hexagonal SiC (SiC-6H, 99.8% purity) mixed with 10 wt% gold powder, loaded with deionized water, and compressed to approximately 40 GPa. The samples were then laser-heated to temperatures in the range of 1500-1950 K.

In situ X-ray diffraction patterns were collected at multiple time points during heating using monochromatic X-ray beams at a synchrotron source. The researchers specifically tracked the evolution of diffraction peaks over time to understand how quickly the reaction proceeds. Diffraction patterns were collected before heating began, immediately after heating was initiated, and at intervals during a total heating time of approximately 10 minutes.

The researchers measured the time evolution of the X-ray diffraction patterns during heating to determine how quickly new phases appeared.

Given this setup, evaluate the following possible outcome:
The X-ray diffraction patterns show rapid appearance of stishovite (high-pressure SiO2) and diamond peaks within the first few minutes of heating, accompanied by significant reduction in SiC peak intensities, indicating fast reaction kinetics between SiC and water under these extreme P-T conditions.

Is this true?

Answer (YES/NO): NO